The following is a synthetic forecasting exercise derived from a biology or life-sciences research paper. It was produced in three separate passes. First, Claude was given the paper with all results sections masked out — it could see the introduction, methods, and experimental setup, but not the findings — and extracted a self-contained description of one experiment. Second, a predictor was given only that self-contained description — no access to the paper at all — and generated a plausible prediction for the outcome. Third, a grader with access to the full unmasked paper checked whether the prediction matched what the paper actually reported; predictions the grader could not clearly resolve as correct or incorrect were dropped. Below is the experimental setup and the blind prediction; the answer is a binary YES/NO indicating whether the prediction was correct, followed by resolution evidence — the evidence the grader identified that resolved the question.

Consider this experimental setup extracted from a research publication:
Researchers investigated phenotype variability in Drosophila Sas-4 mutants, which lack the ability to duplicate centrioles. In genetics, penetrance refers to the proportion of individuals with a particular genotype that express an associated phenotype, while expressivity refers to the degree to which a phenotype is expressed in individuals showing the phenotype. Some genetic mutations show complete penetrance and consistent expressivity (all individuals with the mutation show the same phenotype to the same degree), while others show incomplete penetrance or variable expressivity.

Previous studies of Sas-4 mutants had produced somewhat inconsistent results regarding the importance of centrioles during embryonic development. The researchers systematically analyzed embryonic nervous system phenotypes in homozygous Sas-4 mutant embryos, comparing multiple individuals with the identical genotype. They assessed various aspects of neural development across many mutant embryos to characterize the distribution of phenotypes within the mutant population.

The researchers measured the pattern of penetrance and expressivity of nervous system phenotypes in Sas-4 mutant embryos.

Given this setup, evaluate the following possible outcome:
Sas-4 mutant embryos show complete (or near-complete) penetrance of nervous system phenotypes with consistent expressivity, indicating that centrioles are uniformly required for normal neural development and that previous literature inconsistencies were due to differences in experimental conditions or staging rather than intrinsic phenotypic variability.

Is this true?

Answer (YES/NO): NO